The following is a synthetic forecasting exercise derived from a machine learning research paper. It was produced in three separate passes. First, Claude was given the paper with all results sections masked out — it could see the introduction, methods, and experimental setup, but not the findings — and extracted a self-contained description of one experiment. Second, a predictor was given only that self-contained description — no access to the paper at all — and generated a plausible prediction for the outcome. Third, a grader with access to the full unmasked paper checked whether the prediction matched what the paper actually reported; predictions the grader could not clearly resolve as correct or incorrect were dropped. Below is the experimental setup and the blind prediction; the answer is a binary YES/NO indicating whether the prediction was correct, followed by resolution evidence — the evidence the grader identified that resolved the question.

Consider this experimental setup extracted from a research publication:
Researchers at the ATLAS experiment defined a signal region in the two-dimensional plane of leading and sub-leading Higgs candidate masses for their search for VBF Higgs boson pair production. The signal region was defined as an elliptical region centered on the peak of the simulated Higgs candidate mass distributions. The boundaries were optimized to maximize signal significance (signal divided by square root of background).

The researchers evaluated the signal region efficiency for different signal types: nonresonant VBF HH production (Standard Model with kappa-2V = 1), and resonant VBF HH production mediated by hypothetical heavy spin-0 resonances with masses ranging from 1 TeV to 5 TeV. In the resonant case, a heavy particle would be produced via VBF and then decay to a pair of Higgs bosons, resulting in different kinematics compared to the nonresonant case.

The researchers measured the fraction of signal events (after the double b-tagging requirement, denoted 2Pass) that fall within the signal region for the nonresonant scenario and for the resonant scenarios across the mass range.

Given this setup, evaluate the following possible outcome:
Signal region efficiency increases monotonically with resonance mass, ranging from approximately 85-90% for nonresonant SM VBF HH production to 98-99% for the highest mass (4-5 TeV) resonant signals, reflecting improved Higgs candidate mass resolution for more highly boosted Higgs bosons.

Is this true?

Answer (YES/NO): NO